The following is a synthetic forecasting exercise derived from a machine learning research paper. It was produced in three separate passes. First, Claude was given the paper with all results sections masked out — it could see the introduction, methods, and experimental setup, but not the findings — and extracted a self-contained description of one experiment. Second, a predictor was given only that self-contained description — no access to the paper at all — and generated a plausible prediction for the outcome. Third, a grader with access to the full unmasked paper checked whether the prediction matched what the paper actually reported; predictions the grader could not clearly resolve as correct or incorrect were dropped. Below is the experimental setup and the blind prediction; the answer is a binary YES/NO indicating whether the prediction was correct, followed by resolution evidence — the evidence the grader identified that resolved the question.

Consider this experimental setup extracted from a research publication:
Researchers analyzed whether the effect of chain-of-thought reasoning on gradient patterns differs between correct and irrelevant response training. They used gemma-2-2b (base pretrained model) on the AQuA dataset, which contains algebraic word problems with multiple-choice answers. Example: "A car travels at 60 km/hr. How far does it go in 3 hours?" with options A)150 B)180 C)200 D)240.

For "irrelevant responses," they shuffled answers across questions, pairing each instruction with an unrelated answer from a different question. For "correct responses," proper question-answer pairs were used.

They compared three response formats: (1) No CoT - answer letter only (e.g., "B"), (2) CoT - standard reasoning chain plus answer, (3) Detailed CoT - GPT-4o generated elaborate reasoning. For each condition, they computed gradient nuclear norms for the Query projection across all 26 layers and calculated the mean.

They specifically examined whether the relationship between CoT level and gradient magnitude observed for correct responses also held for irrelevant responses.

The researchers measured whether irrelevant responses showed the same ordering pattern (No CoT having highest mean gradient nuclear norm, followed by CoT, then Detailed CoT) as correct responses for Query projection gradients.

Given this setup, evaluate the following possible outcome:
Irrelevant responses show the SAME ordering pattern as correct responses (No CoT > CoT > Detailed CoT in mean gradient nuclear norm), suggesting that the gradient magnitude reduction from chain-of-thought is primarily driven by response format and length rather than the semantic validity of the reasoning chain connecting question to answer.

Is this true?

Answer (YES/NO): NO